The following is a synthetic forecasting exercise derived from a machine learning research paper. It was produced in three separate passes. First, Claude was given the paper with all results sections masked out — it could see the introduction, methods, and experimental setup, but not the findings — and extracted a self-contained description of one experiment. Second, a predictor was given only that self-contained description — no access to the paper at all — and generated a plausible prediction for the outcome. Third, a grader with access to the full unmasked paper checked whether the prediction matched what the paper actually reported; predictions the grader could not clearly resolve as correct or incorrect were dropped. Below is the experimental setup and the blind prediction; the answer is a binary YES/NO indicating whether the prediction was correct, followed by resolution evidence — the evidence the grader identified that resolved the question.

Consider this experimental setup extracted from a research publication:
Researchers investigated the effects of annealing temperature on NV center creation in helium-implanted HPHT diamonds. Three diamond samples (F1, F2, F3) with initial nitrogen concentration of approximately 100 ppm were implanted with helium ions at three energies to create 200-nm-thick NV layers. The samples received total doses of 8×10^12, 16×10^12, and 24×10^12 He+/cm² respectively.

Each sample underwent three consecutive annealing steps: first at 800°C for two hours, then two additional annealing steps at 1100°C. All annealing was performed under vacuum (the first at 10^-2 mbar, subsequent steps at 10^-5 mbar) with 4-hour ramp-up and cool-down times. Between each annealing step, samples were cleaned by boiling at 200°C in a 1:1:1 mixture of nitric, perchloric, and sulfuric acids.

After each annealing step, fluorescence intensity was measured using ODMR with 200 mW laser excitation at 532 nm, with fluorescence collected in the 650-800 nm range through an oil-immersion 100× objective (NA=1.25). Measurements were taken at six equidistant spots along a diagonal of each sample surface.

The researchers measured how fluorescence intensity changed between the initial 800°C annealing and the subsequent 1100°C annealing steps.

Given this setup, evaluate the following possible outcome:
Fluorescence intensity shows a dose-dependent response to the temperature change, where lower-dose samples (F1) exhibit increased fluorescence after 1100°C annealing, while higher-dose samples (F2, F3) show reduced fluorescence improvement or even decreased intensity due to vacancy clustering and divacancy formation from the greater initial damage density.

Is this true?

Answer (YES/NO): NO